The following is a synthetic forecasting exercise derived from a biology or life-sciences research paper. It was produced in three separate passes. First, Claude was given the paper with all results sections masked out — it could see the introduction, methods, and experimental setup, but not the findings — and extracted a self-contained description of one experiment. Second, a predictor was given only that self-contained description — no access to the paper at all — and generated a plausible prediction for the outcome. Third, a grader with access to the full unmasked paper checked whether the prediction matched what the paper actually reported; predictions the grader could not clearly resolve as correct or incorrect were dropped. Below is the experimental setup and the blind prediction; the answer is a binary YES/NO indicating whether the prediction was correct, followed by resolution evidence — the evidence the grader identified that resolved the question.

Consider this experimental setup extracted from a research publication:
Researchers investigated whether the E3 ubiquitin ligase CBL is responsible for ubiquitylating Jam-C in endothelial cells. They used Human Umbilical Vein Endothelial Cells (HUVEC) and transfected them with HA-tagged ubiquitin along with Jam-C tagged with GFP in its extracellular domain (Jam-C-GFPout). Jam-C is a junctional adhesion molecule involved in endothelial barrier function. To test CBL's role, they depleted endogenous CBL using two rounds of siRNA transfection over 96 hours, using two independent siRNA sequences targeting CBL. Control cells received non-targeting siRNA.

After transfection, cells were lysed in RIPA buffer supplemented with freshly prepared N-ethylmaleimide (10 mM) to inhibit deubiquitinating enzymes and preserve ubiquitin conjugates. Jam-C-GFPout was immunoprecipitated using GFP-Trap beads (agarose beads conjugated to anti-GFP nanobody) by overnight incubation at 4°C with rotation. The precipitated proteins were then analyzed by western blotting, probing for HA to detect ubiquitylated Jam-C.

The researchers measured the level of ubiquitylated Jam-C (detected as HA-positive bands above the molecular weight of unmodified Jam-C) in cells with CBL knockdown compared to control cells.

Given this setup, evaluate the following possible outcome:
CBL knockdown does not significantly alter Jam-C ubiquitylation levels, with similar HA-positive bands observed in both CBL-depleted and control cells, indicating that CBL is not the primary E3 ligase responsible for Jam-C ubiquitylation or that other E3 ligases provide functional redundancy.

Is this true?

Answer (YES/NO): NO